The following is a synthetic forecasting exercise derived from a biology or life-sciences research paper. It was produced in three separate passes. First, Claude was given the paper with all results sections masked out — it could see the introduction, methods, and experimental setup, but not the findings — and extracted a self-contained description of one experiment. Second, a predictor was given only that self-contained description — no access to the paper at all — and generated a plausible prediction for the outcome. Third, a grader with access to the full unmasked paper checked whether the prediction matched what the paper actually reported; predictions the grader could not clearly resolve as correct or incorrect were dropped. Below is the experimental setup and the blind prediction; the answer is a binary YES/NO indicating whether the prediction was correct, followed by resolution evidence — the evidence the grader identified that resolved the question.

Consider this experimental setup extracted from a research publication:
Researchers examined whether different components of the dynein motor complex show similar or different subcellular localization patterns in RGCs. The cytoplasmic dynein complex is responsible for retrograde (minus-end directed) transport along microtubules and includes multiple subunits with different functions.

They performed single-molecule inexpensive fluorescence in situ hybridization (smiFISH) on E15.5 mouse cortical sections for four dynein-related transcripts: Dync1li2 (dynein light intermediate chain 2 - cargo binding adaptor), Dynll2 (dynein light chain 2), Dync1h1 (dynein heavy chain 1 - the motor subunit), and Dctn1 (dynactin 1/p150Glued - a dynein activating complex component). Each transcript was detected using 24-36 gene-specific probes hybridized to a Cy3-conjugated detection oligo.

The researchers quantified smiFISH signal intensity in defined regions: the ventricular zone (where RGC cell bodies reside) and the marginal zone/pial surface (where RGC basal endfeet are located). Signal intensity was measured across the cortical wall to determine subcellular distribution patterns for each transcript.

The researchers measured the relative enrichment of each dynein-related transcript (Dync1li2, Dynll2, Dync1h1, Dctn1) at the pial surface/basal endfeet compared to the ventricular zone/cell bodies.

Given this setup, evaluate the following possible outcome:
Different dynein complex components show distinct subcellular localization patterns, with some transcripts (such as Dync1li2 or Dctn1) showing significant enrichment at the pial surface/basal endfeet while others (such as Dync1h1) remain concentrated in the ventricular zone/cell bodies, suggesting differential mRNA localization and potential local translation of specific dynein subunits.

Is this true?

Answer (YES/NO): NO